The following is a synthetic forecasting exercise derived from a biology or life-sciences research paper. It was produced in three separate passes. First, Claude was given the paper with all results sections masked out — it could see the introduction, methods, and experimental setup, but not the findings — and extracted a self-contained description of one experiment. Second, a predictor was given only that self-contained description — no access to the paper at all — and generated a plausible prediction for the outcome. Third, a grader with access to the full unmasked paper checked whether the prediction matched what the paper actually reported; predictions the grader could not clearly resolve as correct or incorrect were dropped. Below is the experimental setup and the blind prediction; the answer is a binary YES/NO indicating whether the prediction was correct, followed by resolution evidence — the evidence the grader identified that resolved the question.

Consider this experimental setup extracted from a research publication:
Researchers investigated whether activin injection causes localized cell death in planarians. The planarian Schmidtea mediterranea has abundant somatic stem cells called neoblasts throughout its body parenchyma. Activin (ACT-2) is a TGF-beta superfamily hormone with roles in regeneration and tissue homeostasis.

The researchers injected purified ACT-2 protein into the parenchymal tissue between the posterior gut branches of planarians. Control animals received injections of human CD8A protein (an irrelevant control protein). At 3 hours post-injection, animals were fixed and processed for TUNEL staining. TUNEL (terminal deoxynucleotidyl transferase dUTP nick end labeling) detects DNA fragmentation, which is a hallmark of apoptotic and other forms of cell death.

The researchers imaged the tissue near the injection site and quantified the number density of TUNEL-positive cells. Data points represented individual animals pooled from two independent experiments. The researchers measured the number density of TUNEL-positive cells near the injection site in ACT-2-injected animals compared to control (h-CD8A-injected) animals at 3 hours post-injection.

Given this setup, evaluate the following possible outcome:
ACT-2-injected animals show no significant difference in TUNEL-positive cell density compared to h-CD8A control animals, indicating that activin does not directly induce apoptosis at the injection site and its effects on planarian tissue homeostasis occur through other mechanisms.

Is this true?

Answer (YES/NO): NO